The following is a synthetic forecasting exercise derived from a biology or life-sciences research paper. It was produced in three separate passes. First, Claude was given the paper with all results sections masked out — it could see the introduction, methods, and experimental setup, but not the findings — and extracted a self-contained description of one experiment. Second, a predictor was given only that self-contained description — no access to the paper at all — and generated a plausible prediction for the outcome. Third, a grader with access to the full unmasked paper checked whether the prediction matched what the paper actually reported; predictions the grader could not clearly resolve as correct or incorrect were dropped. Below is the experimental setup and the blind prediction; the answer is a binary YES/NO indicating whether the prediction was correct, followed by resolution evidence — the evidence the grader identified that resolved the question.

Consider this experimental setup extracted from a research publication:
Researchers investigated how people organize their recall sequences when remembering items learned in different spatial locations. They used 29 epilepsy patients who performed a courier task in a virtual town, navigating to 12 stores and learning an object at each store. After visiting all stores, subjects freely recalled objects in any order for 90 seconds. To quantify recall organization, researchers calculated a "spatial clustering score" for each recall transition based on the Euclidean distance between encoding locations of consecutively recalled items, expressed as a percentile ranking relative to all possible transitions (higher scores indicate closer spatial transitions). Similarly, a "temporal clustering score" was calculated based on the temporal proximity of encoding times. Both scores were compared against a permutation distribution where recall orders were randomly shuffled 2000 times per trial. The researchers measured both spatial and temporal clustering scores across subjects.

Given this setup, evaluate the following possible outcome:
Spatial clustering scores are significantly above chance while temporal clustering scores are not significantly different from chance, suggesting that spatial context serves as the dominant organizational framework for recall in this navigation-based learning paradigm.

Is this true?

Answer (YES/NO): NO